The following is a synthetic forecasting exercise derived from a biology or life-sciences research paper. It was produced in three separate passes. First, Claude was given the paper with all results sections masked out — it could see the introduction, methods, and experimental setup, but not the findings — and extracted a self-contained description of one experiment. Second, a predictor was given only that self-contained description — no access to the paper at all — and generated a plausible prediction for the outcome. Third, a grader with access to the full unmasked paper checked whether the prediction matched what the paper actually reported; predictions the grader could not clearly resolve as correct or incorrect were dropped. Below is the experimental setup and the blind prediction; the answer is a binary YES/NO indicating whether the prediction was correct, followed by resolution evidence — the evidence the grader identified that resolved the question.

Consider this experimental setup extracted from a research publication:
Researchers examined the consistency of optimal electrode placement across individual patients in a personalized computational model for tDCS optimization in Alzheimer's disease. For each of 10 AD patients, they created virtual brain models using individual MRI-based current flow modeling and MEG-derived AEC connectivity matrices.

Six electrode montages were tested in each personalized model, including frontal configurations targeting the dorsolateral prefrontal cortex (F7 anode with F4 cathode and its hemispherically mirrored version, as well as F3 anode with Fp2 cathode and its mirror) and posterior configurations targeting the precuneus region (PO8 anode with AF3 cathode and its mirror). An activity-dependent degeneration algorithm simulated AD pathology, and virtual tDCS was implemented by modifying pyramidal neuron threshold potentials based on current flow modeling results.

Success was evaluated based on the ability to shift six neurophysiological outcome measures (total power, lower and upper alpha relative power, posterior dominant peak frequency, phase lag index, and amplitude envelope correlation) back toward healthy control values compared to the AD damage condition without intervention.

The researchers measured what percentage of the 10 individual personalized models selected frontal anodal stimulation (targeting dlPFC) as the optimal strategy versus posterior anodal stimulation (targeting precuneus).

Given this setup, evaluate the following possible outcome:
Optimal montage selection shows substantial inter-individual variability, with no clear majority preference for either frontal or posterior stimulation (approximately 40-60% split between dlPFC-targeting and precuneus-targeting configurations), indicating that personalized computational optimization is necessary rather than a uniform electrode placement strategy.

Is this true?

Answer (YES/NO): NO